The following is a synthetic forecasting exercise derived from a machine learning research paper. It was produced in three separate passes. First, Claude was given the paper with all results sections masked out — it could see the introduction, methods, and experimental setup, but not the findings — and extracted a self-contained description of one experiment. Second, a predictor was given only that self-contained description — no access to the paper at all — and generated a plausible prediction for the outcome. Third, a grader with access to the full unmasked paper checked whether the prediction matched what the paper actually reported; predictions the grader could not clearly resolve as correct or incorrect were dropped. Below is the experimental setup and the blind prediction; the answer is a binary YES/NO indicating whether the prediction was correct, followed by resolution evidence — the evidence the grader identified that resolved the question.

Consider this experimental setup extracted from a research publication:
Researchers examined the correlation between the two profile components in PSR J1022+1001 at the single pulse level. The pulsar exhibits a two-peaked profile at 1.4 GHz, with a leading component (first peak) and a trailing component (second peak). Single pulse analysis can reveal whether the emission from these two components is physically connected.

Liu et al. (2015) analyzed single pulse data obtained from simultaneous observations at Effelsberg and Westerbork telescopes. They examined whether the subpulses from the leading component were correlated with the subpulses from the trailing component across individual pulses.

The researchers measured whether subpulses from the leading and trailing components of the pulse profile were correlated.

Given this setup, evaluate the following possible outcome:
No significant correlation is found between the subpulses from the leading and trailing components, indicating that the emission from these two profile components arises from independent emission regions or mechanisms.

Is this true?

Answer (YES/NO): NO